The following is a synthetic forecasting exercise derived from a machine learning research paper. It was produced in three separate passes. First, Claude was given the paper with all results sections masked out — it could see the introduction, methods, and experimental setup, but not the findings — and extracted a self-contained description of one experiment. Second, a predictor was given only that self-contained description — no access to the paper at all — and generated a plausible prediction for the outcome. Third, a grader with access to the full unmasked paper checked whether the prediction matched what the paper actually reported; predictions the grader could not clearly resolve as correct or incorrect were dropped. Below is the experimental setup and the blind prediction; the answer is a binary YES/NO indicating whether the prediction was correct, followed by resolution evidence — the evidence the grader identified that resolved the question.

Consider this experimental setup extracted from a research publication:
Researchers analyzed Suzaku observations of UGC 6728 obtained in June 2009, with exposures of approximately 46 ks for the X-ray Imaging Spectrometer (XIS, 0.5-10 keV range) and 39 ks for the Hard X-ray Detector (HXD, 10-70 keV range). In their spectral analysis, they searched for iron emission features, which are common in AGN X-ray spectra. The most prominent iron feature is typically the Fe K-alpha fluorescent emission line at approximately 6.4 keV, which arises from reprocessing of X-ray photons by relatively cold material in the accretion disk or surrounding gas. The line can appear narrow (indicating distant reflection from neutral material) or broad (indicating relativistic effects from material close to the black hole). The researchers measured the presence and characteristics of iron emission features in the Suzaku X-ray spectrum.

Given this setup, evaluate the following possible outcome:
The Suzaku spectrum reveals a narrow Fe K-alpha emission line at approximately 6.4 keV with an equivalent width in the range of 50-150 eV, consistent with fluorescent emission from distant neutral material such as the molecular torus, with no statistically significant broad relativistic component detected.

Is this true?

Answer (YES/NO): NO